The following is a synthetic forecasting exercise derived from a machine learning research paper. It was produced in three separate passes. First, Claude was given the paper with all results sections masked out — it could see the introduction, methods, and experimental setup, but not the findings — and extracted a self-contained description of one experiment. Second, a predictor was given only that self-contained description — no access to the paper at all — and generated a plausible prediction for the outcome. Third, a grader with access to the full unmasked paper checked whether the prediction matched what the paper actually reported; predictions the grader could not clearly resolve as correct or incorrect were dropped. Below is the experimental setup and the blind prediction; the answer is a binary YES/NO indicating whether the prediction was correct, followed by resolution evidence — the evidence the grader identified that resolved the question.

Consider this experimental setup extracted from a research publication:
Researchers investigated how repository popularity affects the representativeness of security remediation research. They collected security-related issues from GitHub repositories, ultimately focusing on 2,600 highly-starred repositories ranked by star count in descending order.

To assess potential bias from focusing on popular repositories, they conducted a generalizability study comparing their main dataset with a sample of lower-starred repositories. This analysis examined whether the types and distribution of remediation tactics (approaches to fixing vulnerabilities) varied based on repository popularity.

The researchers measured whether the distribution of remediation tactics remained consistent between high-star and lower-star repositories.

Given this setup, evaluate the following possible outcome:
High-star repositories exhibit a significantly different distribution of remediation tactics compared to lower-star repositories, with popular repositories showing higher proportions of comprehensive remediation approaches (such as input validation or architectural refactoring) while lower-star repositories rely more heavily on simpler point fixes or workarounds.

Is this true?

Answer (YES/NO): NO